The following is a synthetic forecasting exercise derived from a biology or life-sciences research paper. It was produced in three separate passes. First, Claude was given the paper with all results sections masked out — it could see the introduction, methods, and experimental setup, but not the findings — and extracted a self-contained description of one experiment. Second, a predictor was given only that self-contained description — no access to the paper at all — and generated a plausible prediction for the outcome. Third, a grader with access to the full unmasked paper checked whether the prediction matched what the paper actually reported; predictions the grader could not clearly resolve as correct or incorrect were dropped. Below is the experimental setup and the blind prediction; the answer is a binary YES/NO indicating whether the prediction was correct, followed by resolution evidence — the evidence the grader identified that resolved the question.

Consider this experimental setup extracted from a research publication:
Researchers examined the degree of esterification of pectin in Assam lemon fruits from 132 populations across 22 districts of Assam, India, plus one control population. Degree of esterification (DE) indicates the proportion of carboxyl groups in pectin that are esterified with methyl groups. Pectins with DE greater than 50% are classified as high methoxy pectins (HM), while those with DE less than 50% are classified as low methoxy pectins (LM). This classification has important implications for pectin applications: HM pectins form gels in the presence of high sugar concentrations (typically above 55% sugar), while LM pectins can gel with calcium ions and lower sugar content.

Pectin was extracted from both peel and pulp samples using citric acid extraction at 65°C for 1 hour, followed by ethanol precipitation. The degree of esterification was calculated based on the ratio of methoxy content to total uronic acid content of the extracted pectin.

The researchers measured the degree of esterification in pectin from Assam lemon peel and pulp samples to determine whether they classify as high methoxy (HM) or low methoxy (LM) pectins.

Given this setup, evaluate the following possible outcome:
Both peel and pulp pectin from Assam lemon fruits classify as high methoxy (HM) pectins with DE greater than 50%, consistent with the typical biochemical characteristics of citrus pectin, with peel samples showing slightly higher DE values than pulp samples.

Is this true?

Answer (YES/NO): NO